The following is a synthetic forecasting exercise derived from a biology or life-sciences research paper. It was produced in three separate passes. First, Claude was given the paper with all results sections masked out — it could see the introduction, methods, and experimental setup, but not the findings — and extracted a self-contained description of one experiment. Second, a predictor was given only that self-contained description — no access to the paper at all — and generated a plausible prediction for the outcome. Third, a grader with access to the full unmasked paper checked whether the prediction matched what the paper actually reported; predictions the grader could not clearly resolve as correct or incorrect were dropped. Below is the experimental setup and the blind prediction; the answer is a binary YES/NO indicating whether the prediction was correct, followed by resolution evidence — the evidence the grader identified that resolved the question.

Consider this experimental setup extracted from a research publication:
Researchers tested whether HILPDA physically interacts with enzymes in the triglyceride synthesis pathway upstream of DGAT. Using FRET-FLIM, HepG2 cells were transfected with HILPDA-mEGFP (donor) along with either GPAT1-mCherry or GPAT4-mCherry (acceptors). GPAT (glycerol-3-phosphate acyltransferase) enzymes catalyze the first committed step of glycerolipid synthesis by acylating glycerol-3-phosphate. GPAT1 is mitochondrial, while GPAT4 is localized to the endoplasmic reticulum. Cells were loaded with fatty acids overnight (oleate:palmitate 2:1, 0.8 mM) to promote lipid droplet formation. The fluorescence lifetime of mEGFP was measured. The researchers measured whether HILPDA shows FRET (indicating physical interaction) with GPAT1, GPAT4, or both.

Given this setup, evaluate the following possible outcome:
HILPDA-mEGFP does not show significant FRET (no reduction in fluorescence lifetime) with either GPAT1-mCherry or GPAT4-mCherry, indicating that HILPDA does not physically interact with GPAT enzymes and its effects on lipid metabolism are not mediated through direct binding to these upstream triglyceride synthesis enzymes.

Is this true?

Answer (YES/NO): YES